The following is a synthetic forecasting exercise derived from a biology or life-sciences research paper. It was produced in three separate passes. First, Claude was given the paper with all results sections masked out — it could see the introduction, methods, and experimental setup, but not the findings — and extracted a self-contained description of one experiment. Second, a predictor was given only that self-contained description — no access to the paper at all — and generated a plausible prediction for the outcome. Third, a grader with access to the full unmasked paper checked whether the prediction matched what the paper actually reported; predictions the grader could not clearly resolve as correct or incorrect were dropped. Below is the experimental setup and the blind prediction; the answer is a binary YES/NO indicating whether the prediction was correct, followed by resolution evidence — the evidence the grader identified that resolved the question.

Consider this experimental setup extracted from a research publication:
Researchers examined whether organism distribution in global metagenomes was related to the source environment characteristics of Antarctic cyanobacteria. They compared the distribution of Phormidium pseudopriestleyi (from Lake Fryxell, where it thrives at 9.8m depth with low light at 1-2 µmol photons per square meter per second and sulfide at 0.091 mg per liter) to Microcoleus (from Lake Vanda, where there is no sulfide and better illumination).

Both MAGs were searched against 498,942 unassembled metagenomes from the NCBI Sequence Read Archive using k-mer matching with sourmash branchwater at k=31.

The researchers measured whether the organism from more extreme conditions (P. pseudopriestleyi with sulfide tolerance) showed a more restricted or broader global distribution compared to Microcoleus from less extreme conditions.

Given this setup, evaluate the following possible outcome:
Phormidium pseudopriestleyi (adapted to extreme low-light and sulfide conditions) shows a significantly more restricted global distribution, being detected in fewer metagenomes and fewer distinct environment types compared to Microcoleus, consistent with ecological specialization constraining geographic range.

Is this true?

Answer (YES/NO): YES